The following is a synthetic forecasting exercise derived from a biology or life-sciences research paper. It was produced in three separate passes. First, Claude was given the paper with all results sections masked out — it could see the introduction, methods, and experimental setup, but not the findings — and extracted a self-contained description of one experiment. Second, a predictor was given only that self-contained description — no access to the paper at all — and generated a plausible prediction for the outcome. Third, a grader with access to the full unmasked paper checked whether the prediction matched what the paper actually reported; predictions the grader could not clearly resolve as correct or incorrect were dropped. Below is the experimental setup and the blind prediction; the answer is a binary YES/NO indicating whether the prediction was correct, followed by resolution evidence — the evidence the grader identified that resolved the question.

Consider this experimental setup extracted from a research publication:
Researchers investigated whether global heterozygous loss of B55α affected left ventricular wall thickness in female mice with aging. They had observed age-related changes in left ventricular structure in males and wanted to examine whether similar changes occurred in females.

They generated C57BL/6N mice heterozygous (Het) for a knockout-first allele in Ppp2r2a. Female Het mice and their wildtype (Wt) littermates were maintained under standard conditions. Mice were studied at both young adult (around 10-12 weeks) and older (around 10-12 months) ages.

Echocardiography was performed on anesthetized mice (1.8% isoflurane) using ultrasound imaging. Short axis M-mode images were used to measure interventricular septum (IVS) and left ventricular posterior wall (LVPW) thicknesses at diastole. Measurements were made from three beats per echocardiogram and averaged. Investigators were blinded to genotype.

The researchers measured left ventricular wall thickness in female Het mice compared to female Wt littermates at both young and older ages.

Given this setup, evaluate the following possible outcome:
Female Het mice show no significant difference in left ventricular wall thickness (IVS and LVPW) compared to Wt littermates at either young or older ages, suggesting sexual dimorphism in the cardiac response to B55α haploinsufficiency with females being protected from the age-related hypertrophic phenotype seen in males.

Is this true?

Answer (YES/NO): NO